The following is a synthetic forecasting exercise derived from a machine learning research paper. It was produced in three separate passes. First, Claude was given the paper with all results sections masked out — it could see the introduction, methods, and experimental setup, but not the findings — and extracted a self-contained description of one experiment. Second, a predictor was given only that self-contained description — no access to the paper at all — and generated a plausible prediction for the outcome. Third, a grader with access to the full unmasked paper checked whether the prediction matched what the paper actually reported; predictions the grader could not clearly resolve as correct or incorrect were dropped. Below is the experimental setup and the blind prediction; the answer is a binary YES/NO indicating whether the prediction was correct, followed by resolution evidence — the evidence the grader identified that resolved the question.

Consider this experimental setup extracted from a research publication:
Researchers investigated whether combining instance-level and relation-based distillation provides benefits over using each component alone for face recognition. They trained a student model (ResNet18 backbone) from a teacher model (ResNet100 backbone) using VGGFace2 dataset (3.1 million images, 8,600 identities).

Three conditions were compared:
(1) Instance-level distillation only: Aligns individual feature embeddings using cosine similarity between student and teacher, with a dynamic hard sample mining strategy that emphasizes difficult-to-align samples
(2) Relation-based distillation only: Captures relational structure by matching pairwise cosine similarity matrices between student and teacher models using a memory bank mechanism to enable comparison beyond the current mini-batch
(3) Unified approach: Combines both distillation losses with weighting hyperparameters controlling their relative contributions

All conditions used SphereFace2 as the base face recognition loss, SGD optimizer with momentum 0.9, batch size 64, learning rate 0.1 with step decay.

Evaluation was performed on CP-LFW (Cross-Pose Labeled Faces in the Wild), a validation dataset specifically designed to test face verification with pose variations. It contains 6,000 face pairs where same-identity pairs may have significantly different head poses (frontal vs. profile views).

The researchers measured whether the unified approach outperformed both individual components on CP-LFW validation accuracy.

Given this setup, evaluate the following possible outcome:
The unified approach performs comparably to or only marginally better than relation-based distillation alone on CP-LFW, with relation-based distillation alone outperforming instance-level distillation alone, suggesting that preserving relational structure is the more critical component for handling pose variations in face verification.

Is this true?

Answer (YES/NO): NO